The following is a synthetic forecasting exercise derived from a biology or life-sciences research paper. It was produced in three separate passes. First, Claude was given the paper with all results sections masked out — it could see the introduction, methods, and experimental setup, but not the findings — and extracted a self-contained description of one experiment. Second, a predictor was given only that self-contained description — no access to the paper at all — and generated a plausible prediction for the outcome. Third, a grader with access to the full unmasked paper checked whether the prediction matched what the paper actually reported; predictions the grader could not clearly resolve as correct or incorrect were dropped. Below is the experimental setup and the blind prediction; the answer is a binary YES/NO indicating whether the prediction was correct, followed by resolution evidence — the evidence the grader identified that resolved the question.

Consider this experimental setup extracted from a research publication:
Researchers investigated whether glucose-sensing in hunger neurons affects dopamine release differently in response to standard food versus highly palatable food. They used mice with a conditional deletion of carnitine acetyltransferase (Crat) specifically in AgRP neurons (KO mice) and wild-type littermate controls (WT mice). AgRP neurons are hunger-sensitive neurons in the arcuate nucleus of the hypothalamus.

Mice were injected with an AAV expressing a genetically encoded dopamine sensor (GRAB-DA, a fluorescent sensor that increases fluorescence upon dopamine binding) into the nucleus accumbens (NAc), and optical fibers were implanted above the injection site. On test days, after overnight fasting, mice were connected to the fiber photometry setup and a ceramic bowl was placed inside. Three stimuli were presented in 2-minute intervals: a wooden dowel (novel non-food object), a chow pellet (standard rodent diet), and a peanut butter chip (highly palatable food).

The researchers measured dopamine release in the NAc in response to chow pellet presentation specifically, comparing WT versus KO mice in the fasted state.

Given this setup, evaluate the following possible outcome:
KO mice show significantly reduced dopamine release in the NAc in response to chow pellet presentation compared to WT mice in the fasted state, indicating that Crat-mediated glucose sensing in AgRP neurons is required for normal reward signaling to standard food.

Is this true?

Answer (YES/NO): YES